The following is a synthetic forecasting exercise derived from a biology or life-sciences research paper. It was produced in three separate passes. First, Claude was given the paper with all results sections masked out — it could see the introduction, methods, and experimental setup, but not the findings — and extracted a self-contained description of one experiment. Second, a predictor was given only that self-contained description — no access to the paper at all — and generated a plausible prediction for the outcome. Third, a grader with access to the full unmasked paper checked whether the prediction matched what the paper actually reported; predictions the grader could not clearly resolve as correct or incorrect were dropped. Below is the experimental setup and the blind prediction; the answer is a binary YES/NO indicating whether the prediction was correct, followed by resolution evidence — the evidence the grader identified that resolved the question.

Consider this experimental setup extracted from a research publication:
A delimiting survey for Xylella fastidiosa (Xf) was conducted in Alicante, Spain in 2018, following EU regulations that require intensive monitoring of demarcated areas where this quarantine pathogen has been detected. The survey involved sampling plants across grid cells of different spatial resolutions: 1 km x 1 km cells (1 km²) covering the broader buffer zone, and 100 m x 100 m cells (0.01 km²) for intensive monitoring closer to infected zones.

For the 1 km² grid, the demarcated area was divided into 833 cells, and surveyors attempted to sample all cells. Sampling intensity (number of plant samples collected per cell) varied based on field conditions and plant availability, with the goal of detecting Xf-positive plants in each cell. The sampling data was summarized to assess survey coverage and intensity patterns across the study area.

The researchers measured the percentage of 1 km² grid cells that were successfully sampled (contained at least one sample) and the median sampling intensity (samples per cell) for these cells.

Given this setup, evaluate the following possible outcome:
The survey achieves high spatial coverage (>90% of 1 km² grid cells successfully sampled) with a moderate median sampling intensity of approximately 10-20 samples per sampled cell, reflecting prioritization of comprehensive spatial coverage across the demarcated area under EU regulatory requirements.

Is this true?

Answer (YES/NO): NO